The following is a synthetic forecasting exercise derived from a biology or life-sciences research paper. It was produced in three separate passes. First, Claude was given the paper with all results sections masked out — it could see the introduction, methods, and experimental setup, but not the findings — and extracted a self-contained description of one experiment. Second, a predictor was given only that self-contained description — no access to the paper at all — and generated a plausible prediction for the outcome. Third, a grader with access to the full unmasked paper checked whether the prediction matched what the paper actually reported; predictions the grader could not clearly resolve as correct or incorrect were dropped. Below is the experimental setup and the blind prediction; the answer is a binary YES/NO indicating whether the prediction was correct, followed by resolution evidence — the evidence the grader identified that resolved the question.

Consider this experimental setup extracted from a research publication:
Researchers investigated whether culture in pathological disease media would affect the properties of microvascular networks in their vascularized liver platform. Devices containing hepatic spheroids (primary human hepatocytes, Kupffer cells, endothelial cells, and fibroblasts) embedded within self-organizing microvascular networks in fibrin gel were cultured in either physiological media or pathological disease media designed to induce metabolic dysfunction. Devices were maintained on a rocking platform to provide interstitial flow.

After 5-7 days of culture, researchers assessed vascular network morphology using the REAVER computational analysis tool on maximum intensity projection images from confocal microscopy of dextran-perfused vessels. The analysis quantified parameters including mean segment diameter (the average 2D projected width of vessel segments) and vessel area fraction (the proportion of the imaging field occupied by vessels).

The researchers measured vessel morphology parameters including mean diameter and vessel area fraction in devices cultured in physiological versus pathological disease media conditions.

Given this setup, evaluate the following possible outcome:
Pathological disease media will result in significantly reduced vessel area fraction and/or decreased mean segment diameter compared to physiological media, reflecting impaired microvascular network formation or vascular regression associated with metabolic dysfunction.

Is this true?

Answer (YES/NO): YES